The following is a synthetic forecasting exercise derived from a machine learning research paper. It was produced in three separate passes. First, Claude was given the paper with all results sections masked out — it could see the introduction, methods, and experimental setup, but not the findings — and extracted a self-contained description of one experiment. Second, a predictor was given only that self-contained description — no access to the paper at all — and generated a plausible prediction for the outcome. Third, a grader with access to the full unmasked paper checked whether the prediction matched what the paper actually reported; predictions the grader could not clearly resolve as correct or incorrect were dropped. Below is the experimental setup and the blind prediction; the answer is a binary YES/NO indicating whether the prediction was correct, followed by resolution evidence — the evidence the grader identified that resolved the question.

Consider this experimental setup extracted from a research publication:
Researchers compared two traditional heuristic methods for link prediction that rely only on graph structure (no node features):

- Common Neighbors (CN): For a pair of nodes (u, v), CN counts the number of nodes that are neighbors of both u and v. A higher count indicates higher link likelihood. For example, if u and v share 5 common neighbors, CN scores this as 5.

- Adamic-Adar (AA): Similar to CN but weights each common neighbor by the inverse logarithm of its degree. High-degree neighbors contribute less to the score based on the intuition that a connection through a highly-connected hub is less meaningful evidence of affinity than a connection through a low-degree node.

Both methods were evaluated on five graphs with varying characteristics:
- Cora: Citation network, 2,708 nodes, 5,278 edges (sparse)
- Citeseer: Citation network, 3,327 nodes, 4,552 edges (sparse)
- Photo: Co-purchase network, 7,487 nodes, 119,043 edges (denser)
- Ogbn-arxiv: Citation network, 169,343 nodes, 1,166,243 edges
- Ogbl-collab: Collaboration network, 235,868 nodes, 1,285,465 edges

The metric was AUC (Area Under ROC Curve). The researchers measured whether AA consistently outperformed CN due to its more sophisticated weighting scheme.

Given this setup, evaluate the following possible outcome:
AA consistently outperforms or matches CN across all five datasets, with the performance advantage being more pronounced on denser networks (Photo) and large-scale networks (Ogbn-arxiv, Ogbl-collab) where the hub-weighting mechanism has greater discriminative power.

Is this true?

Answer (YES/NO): NO